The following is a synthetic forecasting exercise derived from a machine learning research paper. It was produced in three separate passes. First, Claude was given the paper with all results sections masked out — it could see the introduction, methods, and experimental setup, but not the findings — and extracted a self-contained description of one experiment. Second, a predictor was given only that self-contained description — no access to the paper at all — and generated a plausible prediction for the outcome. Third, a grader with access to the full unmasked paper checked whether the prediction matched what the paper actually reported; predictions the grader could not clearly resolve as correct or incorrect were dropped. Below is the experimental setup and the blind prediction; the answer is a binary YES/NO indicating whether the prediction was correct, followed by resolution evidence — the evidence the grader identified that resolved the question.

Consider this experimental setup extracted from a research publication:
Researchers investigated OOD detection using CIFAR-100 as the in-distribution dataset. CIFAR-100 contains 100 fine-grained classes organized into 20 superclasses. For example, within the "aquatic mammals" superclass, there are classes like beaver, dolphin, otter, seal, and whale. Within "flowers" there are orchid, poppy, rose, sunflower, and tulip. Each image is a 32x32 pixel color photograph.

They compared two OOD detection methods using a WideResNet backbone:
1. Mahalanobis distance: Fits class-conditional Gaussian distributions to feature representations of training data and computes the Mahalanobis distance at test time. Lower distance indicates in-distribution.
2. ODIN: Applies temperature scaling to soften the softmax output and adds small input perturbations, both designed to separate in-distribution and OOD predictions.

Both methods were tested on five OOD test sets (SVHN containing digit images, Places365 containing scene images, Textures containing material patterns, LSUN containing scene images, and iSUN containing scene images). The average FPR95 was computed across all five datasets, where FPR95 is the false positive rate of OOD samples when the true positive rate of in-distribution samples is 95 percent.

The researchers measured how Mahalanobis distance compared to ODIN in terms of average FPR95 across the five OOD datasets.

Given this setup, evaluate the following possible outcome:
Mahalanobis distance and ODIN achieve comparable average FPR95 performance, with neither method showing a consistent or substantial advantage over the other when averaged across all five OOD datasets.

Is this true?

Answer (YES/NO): NO